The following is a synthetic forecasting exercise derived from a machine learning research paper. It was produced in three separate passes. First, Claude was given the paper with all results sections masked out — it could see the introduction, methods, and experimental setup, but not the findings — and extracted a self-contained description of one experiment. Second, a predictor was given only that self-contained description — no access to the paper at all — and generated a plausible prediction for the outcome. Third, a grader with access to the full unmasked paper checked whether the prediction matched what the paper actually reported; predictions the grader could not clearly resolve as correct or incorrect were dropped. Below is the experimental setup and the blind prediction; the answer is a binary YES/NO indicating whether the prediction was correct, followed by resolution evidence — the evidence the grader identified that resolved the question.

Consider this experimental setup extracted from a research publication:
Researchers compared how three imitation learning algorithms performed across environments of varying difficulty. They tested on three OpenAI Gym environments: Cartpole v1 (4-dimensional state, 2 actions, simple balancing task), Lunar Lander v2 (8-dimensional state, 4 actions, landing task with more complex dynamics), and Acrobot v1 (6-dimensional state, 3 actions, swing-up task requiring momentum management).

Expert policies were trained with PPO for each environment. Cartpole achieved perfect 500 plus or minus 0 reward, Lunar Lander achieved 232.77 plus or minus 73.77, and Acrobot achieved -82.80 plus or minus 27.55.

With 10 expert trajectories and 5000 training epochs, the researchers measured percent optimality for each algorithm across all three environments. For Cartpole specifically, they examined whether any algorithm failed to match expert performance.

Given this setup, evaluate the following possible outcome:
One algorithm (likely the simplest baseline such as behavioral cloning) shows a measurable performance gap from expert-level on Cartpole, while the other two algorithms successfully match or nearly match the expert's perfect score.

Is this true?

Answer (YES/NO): NO